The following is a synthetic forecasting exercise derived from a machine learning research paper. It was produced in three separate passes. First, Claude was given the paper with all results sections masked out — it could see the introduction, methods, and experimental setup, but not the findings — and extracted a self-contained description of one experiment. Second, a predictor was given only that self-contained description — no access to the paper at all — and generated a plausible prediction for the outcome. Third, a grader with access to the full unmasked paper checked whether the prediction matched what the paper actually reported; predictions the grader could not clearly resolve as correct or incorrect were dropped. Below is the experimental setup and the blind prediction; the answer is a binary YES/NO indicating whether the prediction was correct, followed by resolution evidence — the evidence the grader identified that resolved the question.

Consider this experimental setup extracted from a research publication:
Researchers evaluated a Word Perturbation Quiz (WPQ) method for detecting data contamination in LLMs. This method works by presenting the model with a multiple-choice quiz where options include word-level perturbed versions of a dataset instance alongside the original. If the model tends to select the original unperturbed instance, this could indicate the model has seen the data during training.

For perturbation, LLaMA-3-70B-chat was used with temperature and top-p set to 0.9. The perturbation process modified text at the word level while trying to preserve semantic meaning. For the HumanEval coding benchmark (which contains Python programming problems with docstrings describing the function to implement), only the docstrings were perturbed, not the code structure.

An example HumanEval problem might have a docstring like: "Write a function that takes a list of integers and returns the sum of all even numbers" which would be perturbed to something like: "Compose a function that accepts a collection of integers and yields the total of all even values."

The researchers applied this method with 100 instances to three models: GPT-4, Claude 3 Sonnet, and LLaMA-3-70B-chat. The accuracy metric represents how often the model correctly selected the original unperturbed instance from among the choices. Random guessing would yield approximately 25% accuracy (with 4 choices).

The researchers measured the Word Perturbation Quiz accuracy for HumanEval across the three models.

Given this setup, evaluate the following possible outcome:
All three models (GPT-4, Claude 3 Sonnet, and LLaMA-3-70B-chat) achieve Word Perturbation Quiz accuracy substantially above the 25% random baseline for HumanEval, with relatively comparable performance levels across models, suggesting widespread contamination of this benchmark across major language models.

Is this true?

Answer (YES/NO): YES